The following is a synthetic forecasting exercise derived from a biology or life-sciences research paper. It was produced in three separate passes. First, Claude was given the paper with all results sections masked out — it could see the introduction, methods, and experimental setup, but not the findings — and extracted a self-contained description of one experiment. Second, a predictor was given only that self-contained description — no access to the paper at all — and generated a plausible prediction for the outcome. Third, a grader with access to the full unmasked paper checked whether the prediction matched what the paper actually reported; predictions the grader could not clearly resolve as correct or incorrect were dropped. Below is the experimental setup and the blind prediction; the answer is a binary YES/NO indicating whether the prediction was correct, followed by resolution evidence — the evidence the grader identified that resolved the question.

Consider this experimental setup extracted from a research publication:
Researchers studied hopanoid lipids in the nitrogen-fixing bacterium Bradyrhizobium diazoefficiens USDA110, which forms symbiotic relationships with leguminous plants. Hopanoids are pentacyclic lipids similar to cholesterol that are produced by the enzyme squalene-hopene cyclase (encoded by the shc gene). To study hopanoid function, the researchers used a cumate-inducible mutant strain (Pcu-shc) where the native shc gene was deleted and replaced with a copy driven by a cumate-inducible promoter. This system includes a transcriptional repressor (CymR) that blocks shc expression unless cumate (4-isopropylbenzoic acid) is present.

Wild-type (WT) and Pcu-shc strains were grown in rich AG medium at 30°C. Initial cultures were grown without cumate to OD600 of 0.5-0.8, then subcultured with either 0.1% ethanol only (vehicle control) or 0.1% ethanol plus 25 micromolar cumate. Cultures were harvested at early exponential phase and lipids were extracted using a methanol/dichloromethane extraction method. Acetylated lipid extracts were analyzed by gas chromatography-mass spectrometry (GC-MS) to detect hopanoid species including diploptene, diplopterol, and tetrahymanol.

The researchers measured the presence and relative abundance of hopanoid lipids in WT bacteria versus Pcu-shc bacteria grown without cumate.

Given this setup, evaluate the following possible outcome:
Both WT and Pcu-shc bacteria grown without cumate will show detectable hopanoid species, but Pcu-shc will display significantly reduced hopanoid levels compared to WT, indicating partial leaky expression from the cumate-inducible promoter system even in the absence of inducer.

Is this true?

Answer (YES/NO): NO